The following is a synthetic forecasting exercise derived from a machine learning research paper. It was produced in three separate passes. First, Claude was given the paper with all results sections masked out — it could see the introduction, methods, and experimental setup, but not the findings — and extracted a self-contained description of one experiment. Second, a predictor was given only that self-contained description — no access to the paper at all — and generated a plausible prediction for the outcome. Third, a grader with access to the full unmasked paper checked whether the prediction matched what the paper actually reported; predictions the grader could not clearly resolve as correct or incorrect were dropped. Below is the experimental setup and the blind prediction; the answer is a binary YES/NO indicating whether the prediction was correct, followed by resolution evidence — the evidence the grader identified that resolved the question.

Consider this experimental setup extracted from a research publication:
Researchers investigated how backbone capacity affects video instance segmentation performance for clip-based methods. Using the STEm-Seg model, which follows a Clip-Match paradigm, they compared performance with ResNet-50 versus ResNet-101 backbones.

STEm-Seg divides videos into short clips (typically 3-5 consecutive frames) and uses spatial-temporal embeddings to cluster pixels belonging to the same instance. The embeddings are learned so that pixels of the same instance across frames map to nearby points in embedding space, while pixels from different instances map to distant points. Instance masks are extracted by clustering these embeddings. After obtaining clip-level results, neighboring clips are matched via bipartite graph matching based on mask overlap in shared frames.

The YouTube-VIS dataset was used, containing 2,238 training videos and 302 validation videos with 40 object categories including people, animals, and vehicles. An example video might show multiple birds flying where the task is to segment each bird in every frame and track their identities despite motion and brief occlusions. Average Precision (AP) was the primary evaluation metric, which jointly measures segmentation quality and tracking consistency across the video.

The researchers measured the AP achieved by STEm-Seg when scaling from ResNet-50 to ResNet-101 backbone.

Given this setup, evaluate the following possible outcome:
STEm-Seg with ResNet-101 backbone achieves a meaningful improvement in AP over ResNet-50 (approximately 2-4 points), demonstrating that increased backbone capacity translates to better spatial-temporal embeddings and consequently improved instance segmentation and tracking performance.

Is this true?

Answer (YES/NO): YES